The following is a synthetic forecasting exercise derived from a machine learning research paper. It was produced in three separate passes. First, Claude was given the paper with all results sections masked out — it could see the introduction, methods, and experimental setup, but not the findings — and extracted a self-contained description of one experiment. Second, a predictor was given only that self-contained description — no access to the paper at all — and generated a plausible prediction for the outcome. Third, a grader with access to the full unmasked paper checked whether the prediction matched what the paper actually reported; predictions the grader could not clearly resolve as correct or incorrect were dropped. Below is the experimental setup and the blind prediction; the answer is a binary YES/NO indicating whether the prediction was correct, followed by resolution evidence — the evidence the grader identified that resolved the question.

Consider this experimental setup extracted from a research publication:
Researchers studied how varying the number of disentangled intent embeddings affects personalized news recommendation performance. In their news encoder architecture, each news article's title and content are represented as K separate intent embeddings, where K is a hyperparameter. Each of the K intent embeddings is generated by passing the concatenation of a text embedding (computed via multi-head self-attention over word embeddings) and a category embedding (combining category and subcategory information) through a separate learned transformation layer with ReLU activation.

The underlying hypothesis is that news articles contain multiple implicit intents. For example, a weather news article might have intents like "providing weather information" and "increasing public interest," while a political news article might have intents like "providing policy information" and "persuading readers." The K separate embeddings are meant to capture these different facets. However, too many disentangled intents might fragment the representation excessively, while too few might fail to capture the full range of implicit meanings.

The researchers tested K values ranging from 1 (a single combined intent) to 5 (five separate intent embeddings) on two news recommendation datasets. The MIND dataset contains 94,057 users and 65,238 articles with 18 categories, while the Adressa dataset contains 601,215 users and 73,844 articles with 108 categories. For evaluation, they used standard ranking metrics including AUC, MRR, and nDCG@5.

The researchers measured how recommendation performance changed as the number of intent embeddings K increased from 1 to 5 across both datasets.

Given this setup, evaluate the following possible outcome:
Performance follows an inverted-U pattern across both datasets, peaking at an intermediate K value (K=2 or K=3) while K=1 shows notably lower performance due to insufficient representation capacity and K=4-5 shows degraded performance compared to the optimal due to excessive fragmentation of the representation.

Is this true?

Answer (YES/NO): NO